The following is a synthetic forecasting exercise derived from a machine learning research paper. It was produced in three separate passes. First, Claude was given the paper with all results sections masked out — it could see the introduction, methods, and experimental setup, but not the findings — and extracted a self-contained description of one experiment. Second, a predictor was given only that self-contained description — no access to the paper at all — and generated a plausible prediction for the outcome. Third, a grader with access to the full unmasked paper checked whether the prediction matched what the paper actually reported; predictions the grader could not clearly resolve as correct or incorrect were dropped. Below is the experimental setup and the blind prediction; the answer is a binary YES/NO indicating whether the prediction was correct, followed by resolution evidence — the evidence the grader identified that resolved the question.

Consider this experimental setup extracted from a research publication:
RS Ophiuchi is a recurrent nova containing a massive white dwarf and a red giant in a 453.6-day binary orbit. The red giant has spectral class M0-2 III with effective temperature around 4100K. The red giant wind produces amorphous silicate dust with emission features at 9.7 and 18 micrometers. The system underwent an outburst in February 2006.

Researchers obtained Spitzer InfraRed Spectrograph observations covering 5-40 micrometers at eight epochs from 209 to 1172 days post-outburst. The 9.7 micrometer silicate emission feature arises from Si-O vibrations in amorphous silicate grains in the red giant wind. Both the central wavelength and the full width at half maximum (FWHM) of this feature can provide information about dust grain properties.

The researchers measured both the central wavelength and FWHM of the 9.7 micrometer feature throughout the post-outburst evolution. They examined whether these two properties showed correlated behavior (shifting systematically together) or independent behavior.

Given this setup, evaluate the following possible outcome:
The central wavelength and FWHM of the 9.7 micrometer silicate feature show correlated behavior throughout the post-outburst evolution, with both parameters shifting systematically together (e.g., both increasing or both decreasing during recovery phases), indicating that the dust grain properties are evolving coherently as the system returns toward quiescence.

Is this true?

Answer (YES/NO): NO